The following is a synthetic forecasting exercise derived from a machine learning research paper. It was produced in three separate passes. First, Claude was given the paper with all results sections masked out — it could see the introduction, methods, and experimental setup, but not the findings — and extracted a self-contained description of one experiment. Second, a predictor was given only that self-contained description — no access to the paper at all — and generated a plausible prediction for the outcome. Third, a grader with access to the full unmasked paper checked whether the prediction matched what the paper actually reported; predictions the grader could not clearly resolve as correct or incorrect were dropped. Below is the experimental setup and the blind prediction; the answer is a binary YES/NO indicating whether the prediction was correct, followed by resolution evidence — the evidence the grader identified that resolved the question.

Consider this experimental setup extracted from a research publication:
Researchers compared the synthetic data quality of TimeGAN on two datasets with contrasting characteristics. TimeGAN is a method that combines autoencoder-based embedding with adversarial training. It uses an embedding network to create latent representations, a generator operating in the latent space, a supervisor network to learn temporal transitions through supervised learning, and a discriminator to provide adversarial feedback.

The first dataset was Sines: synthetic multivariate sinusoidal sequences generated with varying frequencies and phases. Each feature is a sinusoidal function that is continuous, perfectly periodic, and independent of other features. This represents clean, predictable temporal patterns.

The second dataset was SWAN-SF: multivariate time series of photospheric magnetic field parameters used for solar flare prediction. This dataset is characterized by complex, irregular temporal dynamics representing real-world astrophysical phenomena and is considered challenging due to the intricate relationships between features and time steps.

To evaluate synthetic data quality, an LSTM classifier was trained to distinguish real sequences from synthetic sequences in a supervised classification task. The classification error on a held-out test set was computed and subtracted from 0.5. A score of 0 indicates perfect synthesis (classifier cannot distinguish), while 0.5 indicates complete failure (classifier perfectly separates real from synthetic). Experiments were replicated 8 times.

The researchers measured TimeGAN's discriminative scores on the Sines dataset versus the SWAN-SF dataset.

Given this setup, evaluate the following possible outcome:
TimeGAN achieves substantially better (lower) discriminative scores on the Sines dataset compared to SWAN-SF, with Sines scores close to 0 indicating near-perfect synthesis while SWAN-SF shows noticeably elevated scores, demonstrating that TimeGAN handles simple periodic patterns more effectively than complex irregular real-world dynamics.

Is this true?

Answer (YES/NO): NO